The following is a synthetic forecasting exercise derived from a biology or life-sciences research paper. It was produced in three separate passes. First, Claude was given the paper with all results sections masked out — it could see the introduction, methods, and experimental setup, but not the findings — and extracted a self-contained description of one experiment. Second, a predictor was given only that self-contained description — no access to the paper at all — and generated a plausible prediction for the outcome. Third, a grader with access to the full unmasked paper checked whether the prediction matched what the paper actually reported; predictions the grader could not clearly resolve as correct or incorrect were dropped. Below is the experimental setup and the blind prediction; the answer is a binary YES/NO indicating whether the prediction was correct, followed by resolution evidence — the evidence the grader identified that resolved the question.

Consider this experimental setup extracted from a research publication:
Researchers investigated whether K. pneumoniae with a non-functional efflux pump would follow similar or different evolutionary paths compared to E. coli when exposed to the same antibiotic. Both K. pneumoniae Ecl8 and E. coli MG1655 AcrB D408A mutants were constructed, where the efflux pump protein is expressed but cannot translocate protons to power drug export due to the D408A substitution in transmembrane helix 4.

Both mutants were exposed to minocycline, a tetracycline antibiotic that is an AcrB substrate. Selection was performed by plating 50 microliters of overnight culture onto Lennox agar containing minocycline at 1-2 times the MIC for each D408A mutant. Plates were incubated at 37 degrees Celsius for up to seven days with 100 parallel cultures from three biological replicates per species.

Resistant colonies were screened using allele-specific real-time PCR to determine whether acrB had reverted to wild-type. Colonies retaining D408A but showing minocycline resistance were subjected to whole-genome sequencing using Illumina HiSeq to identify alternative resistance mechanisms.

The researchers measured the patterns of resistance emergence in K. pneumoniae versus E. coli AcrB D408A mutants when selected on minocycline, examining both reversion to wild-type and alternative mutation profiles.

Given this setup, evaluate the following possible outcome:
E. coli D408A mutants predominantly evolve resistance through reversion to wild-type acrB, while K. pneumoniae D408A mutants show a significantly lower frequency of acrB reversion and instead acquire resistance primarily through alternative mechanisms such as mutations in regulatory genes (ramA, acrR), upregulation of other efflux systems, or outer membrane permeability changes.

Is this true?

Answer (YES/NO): YES